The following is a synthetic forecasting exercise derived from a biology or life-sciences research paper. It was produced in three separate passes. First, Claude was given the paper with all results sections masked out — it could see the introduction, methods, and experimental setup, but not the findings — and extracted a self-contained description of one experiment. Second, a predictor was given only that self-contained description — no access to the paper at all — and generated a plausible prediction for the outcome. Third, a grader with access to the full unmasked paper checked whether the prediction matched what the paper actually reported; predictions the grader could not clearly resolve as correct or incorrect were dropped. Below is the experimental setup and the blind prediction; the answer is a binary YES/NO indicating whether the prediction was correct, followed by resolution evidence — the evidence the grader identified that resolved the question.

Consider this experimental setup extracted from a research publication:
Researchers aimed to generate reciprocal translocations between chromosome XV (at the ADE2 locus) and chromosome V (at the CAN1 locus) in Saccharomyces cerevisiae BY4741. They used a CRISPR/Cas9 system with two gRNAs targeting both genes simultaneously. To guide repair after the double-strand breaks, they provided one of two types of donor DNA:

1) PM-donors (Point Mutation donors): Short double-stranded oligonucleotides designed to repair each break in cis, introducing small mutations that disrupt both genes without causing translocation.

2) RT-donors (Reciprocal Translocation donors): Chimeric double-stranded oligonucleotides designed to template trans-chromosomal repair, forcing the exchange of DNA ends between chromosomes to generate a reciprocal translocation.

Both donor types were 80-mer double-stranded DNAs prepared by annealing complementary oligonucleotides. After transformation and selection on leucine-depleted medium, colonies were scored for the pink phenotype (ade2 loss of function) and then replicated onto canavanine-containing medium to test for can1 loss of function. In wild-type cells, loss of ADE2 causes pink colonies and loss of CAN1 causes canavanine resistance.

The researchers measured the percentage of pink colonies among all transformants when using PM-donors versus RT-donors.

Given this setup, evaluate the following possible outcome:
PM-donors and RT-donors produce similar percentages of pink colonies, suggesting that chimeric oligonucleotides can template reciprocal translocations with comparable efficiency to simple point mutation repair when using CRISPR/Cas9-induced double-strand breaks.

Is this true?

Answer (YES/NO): YES